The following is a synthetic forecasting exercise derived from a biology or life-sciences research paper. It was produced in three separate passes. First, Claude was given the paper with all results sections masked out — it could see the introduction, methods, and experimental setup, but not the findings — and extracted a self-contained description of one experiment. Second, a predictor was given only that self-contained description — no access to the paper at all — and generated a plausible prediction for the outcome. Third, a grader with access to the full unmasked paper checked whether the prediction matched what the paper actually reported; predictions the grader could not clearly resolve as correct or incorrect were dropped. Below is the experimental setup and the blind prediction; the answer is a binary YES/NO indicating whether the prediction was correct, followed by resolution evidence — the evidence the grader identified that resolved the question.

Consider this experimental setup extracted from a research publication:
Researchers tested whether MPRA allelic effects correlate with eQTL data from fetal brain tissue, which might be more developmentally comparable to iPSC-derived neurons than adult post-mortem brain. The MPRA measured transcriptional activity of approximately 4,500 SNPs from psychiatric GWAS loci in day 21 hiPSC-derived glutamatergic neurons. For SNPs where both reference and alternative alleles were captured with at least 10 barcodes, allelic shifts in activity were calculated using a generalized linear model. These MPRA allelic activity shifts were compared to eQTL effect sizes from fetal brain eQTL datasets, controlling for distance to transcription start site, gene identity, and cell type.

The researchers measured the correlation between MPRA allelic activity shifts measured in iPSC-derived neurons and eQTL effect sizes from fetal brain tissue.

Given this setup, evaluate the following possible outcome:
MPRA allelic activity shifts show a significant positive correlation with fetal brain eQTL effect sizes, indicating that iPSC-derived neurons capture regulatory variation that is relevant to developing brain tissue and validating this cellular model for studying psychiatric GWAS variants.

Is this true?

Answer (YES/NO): YES